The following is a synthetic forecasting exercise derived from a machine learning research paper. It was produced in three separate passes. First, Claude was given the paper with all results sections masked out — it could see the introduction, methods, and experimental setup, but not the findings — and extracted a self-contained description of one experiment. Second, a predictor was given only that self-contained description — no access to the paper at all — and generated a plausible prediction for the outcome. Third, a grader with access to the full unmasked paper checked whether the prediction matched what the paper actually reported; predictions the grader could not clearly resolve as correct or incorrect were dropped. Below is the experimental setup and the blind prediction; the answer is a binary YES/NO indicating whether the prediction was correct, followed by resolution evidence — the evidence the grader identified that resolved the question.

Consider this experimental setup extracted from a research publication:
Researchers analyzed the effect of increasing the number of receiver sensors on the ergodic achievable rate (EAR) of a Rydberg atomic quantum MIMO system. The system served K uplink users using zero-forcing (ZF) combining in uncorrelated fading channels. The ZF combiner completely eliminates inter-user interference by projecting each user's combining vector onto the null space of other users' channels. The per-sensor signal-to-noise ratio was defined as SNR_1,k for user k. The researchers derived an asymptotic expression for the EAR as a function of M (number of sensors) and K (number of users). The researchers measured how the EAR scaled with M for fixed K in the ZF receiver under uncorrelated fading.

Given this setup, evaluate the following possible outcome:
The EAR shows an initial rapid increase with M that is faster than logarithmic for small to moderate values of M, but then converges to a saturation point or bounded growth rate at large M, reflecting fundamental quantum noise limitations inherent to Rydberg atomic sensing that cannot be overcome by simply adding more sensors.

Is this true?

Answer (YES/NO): NO